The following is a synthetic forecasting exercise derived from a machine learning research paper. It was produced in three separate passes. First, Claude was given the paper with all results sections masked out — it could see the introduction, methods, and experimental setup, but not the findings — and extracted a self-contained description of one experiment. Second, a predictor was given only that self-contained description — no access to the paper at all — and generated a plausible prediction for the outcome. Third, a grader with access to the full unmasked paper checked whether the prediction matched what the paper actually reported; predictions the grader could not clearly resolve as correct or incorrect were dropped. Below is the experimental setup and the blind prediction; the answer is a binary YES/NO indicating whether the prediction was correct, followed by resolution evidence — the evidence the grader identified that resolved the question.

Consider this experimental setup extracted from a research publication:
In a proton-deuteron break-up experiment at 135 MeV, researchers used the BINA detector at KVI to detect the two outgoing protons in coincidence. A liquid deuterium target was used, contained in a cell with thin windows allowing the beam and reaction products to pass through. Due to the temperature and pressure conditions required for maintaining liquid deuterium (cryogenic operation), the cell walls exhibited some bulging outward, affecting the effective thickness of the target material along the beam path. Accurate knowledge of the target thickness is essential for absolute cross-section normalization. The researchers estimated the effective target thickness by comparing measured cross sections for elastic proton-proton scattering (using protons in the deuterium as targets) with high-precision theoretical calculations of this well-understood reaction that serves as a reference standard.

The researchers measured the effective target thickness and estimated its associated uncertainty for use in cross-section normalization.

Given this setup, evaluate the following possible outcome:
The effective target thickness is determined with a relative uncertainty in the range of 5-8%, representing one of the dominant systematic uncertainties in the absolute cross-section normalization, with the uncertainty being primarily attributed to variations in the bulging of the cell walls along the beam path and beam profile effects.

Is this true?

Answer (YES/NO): NO